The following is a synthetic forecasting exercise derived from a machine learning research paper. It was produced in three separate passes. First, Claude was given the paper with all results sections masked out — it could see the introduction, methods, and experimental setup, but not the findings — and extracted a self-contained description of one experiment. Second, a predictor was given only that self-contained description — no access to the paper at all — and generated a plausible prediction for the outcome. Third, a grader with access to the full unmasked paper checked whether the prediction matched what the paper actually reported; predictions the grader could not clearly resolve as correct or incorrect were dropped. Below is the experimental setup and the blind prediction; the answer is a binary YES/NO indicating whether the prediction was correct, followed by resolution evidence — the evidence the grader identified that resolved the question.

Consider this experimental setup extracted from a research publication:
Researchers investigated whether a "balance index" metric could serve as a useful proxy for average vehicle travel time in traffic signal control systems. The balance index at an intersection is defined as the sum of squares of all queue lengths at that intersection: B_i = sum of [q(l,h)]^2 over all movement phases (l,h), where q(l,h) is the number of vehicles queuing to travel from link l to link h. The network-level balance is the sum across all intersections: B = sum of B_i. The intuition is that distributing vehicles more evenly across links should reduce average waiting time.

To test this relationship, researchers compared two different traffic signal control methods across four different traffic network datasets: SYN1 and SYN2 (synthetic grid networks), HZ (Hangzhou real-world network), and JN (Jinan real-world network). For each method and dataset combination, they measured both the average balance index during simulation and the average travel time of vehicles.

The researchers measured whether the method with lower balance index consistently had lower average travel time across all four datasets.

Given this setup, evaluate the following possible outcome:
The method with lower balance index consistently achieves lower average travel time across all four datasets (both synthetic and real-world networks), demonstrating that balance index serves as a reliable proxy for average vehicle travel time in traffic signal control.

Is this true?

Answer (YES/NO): YES